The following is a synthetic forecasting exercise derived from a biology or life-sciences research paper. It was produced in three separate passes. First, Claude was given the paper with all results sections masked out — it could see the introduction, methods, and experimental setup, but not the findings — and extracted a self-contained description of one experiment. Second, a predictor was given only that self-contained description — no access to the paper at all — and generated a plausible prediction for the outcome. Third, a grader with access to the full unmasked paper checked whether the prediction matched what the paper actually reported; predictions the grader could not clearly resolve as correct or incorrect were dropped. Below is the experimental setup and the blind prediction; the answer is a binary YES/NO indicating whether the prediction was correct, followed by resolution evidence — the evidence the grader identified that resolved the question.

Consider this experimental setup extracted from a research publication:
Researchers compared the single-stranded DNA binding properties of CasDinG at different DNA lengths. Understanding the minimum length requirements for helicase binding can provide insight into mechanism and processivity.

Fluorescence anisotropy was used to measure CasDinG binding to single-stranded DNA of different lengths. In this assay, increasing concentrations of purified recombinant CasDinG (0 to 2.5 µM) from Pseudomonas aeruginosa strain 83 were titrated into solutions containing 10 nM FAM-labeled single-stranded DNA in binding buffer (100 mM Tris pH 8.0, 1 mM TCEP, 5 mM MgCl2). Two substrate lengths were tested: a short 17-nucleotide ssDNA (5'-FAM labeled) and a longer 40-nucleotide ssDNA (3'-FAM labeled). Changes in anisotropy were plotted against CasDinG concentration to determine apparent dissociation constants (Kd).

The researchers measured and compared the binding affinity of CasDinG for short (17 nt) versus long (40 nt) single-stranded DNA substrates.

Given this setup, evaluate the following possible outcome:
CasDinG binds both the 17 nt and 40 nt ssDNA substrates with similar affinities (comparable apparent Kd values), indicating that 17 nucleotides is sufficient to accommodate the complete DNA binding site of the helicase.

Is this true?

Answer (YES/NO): NO